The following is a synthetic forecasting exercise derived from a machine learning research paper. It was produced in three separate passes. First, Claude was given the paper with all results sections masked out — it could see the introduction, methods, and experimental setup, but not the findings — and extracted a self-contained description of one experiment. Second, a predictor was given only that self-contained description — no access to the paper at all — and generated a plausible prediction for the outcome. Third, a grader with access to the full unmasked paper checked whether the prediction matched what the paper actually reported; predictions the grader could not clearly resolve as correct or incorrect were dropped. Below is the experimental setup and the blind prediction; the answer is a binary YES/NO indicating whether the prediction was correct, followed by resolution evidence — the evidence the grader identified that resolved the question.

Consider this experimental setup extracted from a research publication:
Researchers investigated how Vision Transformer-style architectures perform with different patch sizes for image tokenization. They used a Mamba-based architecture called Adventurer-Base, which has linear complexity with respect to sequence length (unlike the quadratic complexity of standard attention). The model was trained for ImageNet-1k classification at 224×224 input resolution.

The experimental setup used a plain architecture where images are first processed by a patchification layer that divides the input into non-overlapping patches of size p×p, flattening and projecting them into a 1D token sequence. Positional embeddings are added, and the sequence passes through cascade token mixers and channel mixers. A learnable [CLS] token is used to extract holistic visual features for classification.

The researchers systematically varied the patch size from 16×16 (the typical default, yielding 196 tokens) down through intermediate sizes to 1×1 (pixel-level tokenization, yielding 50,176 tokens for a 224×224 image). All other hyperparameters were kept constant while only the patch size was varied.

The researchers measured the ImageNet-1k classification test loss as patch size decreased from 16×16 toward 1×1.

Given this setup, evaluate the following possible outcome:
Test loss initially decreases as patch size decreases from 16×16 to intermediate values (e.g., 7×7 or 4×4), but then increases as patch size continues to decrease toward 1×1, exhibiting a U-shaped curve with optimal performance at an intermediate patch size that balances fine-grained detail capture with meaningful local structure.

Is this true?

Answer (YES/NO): NO